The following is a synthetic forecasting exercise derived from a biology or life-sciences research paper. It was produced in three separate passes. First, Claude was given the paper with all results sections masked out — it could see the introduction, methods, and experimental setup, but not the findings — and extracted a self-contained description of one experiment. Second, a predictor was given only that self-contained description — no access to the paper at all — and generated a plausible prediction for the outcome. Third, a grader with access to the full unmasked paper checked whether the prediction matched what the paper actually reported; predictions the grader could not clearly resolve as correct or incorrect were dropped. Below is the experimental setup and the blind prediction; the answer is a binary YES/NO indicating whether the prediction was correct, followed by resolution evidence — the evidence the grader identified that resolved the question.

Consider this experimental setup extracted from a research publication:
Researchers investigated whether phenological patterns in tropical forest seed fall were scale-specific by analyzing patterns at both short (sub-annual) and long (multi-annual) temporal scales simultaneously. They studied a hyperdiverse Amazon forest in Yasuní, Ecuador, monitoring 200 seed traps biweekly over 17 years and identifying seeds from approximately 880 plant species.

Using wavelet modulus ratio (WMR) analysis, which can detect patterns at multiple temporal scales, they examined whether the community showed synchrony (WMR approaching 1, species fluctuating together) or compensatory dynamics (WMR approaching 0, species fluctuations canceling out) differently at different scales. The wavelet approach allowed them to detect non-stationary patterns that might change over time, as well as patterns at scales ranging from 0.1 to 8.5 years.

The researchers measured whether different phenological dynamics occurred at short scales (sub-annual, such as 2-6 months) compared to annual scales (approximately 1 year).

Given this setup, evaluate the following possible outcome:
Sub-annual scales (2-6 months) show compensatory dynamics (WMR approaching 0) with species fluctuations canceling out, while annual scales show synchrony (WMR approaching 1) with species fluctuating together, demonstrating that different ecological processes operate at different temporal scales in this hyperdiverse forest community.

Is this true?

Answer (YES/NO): NO